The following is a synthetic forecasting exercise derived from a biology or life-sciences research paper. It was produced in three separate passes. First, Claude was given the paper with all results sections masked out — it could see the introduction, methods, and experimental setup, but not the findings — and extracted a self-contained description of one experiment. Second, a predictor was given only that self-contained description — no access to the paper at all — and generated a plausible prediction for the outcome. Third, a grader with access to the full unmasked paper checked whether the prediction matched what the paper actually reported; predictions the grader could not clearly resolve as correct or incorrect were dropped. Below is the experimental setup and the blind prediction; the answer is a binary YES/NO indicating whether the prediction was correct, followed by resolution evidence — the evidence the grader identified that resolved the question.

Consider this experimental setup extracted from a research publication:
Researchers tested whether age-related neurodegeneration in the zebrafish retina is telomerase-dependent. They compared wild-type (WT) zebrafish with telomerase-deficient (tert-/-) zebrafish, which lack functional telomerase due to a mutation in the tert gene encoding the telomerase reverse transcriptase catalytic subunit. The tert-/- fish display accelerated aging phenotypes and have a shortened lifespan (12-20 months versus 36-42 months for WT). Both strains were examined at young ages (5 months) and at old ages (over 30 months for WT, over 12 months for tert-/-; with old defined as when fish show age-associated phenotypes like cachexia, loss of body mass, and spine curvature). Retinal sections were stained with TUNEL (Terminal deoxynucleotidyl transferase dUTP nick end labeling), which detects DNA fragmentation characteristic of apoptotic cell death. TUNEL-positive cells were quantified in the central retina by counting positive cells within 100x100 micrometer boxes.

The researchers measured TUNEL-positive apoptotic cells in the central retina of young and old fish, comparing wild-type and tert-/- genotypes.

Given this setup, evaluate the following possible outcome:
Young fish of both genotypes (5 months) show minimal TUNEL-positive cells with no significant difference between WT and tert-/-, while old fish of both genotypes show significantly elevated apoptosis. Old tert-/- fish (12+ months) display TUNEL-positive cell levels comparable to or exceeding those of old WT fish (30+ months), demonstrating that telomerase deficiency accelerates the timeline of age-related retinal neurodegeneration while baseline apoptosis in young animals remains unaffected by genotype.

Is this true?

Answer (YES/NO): NO